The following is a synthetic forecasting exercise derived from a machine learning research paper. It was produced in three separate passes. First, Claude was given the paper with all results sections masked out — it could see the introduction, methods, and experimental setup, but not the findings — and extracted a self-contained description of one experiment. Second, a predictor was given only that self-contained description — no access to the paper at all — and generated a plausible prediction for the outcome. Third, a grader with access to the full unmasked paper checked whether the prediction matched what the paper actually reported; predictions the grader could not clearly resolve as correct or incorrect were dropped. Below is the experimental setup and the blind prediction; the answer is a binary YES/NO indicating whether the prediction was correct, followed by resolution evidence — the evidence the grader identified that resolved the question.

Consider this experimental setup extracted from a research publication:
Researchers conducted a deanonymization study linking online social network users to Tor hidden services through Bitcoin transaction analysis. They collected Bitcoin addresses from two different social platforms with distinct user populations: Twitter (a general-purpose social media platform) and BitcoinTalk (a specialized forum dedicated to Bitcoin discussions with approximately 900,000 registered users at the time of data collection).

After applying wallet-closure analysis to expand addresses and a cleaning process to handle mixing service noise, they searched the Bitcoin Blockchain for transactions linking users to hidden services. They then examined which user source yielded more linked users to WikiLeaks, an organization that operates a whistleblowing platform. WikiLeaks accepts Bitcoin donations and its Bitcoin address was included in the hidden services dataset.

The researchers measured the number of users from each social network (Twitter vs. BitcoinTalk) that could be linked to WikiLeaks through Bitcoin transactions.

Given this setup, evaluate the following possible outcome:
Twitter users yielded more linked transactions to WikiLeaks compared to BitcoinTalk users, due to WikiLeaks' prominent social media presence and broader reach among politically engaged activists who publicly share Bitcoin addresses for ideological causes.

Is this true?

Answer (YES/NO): NO